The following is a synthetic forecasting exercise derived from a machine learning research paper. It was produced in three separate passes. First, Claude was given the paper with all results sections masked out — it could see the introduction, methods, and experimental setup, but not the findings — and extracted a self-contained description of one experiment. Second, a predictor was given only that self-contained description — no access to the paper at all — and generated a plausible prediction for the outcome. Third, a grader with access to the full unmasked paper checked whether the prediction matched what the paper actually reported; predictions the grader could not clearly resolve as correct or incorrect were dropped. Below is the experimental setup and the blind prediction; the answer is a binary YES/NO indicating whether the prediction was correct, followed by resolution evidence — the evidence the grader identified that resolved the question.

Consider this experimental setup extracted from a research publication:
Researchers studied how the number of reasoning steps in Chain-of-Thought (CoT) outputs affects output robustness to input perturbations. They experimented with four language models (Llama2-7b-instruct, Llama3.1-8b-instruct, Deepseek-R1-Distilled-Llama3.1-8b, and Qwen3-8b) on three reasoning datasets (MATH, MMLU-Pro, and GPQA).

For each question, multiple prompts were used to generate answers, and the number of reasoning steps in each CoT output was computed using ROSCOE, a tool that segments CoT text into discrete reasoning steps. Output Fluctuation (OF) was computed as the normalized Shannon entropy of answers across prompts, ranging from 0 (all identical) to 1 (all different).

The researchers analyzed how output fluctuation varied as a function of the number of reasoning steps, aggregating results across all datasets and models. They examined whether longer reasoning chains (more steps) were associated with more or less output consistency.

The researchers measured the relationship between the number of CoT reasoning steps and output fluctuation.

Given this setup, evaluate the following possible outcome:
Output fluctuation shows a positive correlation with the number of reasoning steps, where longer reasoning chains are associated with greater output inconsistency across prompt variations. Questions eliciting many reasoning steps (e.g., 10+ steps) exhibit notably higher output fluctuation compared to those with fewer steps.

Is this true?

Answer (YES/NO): NO